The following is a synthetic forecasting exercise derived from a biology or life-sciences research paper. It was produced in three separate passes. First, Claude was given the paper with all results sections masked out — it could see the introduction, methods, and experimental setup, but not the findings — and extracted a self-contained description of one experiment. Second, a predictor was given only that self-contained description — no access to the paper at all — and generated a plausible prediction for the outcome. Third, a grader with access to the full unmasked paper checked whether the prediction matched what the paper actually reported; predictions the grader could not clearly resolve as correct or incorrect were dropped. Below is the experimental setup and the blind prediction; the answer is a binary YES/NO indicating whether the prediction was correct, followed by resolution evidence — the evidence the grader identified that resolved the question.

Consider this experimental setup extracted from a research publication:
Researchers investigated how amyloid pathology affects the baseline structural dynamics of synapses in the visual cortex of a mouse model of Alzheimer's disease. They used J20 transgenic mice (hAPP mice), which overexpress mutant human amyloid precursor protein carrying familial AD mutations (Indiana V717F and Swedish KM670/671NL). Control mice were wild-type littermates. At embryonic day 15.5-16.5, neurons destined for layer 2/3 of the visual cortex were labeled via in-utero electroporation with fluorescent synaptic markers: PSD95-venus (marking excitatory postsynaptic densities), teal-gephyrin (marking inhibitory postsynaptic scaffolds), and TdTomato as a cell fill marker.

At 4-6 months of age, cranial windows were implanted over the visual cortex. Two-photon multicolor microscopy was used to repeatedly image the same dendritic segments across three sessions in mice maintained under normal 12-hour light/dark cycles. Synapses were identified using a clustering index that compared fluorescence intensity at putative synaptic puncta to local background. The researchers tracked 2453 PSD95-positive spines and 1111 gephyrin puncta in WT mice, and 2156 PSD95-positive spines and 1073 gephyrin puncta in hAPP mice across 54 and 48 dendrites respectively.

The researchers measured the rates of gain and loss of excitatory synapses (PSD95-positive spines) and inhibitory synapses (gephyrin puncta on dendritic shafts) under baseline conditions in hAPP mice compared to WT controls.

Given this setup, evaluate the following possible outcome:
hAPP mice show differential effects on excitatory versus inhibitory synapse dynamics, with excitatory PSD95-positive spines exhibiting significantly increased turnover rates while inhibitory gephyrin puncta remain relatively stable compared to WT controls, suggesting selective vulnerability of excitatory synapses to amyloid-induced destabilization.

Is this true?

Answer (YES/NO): NO